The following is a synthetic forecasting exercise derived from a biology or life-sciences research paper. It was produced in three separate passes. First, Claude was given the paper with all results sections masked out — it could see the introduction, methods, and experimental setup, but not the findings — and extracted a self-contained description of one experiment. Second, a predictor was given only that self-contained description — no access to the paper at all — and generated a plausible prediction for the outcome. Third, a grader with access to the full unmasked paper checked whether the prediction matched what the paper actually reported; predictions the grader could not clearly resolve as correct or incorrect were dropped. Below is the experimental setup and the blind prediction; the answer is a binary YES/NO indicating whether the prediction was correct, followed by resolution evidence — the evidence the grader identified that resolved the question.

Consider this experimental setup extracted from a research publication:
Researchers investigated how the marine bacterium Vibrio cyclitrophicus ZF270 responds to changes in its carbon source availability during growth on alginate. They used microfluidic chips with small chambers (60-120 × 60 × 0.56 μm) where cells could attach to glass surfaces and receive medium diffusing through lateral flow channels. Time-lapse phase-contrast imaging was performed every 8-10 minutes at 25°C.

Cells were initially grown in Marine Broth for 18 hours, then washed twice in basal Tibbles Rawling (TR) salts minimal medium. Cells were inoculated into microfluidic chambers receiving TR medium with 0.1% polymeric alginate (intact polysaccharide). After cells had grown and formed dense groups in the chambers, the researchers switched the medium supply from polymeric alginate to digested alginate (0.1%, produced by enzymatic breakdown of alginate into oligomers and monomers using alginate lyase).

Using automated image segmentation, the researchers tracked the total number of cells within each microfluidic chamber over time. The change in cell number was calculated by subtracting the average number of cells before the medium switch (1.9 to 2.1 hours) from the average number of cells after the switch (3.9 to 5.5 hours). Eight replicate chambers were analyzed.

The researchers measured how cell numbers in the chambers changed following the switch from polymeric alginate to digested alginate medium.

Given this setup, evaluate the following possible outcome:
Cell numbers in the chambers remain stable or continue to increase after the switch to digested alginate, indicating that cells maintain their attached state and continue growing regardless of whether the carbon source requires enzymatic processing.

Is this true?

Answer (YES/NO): NO